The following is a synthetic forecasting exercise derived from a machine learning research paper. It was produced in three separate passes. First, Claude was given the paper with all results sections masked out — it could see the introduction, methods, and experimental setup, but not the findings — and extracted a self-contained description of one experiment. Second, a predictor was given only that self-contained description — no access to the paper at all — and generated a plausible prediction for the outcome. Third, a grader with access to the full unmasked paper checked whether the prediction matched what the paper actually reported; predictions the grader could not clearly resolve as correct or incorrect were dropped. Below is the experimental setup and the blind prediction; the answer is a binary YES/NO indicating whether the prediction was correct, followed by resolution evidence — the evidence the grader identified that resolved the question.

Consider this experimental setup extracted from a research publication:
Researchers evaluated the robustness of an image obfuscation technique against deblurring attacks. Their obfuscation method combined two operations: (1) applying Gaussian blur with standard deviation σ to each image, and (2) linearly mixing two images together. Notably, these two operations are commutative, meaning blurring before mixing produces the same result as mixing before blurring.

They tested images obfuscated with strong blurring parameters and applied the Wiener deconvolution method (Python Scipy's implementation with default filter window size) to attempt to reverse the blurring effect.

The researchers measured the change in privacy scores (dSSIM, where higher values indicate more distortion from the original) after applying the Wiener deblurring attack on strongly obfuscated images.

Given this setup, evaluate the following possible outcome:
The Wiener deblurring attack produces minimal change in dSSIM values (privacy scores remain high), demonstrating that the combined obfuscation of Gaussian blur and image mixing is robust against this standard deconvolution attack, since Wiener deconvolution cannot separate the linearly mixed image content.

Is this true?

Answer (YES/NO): NO